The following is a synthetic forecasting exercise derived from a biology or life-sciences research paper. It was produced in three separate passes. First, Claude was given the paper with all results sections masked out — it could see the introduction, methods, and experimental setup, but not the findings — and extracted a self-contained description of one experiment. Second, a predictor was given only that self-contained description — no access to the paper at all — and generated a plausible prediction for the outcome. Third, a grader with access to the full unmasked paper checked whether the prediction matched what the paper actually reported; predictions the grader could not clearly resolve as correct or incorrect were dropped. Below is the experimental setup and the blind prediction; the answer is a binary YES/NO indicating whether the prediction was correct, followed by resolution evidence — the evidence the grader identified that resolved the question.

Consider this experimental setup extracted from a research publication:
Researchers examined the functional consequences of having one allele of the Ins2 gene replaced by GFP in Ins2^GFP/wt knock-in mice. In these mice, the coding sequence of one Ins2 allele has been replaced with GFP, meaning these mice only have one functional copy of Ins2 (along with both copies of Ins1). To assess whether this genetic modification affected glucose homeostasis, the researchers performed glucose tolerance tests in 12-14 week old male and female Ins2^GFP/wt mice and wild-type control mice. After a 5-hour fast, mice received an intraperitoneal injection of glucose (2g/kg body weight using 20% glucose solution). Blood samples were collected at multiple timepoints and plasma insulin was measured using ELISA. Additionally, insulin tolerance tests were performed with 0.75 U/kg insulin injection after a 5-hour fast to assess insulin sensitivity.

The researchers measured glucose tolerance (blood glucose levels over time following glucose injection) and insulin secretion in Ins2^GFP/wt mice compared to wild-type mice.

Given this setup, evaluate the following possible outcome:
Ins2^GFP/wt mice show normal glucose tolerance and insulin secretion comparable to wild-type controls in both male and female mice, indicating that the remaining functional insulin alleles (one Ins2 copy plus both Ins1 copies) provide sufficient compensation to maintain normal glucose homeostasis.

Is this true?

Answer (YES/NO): YES